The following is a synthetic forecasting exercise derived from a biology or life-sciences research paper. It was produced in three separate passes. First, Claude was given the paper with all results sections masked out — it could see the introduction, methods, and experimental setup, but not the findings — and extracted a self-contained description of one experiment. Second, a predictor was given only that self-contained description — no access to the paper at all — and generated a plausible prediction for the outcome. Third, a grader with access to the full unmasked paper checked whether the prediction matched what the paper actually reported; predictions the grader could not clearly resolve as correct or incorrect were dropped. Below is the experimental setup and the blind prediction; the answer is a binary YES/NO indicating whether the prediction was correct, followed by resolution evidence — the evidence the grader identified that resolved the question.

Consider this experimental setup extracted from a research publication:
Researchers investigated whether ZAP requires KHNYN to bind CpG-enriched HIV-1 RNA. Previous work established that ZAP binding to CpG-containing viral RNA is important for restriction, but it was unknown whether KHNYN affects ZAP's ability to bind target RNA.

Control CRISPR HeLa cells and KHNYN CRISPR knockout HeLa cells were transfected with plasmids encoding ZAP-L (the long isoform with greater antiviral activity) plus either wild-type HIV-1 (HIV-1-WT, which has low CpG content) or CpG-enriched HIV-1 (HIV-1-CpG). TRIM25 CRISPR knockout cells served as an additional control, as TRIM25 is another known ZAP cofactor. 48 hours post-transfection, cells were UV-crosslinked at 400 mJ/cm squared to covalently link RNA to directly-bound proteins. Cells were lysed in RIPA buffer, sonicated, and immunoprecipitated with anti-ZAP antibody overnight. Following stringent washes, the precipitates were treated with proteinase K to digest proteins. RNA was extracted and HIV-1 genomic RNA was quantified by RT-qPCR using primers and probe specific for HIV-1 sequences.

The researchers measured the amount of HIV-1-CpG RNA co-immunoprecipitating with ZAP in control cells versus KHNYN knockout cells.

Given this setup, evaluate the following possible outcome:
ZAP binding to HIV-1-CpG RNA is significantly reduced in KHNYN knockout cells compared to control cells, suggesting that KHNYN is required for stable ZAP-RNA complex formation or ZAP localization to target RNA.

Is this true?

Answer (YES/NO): NO